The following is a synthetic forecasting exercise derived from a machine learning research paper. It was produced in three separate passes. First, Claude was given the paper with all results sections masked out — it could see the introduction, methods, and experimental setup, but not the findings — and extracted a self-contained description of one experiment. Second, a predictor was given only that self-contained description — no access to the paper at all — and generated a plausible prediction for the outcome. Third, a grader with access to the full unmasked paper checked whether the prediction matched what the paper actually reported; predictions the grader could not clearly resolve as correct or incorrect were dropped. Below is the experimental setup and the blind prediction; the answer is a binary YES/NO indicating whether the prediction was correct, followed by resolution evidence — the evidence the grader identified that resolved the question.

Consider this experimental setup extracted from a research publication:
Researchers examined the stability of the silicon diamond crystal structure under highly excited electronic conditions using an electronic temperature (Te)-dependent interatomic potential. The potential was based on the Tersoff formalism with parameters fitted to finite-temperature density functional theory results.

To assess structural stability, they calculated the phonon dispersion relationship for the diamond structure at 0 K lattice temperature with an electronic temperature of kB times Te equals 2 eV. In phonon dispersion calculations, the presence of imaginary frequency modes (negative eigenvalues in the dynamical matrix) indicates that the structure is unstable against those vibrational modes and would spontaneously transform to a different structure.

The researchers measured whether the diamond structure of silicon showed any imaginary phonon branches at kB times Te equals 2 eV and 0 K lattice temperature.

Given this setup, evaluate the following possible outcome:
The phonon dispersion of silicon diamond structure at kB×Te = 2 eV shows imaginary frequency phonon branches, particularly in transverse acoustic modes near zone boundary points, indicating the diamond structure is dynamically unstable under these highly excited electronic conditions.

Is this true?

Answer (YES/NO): NO